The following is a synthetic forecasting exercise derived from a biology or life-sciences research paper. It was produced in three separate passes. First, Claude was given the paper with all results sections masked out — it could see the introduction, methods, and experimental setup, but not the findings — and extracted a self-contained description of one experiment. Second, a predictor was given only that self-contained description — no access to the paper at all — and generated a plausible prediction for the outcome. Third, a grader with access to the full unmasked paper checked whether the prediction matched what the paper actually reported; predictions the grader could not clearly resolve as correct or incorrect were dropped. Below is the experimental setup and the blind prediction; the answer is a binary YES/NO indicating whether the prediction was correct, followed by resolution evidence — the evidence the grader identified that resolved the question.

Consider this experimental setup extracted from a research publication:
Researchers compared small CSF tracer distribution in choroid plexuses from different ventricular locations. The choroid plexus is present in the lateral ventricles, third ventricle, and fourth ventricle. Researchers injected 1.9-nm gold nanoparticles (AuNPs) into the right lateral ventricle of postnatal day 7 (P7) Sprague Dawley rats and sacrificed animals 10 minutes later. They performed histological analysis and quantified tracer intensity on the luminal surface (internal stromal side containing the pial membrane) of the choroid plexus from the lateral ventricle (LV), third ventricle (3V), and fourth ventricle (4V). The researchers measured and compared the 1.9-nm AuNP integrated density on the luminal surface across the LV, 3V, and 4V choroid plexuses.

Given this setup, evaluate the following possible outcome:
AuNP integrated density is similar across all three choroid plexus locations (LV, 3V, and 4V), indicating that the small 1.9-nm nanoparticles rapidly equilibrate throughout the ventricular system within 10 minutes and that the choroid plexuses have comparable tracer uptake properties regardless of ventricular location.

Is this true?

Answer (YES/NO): NO